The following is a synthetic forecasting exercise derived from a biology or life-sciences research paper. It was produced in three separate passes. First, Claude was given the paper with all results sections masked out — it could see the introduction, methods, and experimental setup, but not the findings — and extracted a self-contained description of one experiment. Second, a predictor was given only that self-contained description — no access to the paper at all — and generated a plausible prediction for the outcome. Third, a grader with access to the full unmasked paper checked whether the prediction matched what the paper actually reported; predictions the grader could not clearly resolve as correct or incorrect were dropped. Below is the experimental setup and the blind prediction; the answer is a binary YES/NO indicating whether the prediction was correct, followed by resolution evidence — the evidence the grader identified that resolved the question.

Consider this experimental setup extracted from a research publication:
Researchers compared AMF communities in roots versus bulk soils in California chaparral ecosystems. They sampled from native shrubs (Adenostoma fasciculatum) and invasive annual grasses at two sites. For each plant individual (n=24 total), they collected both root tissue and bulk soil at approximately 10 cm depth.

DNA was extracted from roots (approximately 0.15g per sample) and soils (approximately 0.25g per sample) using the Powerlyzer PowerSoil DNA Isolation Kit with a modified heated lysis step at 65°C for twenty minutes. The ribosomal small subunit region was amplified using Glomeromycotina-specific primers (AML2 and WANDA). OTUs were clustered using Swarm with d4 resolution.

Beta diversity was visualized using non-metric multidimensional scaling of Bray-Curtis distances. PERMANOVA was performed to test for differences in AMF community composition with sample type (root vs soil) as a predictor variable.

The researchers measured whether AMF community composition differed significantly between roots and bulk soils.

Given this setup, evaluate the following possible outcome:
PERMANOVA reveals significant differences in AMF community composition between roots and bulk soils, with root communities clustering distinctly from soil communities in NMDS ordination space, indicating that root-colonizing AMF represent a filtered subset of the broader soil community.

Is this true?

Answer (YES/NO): NO